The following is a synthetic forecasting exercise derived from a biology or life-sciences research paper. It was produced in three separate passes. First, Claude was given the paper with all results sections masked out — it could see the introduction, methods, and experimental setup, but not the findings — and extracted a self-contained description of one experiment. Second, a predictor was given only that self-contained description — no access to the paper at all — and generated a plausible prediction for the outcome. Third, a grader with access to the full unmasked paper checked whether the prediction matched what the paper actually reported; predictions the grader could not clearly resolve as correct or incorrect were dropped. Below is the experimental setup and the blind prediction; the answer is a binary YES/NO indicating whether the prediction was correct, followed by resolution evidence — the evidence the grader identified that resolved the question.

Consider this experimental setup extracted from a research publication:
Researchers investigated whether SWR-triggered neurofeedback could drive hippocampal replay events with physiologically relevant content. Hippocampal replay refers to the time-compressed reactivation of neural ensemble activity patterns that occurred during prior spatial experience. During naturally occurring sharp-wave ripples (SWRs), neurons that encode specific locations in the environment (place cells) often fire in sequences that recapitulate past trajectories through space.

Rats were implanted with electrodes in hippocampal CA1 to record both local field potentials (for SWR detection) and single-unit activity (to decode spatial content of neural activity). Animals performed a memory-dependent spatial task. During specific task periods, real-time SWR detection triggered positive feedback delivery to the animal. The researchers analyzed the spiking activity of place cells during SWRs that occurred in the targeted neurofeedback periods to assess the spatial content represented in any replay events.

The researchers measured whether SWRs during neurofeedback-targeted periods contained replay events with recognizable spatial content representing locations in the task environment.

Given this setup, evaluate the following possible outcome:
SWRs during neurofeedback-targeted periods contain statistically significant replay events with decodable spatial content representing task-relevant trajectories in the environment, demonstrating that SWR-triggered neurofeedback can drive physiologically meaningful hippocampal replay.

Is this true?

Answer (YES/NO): YES